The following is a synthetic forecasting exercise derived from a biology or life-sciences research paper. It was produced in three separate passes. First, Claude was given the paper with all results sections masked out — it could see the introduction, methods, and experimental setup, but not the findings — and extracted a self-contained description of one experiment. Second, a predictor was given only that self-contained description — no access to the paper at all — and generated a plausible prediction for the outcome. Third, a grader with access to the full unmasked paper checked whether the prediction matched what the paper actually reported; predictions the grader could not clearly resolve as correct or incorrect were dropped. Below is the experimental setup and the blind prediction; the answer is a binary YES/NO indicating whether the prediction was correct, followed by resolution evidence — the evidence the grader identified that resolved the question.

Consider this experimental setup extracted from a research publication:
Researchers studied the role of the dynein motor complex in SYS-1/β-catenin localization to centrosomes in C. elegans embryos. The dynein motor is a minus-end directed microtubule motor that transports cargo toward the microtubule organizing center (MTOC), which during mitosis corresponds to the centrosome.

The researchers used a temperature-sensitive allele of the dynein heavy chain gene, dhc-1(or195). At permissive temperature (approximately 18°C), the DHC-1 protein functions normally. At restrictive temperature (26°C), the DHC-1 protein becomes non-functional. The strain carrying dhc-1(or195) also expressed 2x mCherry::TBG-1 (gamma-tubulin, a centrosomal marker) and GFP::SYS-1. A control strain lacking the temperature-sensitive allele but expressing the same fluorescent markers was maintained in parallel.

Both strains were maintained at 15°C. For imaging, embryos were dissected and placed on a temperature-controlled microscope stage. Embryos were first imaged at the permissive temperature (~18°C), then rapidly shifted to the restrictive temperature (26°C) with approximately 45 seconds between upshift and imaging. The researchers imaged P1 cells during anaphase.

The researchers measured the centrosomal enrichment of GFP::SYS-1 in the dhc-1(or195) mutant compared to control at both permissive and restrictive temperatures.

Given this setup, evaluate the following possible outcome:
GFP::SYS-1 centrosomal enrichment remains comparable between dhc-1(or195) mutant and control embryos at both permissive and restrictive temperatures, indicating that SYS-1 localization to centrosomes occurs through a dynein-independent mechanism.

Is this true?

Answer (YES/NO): NO